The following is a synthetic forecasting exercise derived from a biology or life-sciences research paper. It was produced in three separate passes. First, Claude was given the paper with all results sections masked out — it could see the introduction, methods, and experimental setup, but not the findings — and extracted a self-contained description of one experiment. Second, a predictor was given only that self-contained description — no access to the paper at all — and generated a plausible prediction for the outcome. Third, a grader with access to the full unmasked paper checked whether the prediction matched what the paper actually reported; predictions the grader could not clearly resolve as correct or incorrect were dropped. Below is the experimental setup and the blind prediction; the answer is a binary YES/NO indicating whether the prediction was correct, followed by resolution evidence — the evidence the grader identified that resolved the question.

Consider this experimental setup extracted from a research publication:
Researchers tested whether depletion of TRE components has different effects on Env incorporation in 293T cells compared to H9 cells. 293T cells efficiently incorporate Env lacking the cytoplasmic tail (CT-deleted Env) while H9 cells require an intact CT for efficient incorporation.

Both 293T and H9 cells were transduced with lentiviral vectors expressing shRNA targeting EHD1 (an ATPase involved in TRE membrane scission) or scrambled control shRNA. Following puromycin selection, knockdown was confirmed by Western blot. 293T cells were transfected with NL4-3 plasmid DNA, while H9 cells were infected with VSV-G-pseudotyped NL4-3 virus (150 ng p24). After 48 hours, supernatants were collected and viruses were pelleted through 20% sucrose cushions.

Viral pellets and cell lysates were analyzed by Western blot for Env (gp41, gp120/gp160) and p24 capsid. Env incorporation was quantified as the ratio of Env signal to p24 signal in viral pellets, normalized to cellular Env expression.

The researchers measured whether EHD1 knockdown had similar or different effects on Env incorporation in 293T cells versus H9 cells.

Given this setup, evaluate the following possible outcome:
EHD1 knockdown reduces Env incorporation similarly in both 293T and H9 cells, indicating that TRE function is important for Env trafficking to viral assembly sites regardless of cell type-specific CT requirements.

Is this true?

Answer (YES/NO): NO